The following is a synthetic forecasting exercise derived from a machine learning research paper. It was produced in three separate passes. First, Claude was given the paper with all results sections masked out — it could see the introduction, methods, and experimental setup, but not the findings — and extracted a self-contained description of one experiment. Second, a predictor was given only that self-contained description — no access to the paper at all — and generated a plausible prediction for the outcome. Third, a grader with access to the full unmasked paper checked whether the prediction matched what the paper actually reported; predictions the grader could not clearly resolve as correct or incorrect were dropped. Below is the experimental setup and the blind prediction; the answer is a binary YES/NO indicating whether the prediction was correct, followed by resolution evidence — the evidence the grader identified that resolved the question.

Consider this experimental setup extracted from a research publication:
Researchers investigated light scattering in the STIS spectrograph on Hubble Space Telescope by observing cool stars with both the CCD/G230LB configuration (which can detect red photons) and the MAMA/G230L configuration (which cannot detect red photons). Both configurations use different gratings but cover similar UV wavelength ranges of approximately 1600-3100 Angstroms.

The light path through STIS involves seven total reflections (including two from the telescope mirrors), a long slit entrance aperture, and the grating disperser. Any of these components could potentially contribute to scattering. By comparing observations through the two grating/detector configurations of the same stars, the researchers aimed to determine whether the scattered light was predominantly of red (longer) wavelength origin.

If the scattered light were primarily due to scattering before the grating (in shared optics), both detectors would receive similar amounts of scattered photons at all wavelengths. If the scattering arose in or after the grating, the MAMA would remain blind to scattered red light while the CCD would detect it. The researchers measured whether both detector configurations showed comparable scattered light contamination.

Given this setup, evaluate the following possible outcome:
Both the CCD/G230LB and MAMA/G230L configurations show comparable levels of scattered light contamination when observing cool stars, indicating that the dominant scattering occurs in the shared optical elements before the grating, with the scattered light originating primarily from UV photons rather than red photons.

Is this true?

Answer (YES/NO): NO